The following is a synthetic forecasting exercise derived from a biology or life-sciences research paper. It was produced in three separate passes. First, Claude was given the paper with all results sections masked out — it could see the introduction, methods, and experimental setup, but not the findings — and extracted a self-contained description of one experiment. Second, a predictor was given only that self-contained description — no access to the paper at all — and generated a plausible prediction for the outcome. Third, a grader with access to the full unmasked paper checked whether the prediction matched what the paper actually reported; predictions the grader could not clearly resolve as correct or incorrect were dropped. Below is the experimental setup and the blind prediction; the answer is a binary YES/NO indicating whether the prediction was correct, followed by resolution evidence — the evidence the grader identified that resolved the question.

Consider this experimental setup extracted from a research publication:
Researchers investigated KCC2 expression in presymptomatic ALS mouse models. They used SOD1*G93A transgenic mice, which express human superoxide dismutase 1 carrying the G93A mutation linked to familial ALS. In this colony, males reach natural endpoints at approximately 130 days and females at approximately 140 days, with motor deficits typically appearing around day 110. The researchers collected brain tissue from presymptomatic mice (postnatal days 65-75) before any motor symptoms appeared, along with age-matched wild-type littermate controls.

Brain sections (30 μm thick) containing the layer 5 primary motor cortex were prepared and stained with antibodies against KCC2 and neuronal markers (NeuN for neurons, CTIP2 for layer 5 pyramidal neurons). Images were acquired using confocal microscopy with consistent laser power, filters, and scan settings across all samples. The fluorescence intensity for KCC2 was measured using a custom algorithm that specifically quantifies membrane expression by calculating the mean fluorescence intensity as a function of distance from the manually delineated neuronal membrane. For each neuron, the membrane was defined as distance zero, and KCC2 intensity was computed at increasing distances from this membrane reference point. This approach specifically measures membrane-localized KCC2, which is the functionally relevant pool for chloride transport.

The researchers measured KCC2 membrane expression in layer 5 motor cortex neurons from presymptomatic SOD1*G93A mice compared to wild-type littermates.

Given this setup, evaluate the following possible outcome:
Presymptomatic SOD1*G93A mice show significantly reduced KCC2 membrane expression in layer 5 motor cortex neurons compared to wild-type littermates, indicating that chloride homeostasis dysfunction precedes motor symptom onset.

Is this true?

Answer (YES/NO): YES